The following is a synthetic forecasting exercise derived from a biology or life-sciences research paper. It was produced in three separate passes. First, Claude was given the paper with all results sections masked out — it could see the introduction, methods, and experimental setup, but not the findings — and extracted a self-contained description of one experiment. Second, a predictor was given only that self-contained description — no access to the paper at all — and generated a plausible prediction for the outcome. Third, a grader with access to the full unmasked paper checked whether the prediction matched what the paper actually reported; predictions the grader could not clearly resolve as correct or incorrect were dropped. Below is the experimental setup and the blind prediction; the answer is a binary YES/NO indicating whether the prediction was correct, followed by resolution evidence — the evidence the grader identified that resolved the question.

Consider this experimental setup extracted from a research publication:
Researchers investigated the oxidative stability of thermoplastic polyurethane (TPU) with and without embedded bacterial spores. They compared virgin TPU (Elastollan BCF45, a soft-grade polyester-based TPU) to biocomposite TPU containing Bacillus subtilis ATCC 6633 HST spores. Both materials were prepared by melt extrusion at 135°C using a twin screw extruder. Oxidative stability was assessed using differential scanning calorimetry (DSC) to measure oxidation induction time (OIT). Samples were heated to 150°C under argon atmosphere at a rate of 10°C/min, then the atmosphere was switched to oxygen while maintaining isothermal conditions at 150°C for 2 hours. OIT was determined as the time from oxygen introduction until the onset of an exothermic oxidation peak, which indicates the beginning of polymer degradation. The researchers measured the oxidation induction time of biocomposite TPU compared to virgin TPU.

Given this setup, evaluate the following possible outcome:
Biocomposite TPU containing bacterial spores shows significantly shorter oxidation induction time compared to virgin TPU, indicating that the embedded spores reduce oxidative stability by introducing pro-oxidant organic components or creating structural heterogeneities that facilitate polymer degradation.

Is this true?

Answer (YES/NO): NO